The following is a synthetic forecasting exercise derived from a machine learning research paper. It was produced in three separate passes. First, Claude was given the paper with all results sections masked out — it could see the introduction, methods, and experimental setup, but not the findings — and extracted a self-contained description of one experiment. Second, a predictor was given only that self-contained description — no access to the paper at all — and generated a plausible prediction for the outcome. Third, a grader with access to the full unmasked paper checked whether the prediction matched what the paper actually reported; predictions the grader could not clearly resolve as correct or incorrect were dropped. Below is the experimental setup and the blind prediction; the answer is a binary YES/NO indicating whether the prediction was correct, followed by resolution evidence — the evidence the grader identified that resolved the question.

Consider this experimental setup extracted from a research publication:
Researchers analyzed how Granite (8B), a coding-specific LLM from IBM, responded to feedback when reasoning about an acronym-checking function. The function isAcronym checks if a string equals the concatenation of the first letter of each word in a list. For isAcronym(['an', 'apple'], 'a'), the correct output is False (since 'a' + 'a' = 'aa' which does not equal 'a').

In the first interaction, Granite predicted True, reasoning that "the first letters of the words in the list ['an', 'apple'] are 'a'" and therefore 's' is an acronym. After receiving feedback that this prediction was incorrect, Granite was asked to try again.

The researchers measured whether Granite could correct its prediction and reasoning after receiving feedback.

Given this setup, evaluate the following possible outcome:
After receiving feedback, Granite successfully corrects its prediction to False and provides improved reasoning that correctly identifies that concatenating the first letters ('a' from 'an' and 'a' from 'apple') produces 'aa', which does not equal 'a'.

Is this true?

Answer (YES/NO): NO